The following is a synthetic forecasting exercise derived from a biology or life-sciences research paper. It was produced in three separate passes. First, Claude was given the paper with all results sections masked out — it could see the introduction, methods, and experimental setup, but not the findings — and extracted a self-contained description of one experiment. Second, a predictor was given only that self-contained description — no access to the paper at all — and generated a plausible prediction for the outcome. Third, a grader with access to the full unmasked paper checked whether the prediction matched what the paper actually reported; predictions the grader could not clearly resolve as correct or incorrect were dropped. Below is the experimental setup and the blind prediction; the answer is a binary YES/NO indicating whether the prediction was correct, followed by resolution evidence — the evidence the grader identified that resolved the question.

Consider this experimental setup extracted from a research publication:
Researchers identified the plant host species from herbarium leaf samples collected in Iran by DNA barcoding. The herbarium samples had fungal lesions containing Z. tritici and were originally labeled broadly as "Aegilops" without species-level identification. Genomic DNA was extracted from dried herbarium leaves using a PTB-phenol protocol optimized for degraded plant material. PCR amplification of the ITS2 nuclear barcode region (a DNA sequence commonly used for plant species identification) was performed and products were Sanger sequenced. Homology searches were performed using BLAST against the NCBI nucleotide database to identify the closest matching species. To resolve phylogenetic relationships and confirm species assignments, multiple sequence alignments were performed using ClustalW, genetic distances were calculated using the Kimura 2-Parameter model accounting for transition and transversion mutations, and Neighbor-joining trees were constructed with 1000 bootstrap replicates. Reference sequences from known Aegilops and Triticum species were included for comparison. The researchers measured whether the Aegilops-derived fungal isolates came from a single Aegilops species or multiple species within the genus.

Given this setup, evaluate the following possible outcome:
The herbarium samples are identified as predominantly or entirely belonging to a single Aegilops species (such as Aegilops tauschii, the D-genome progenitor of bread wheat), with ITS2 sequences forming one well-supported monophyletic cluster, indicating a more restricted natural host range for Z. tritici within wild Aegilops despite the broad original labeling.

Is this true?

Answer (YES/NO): NO